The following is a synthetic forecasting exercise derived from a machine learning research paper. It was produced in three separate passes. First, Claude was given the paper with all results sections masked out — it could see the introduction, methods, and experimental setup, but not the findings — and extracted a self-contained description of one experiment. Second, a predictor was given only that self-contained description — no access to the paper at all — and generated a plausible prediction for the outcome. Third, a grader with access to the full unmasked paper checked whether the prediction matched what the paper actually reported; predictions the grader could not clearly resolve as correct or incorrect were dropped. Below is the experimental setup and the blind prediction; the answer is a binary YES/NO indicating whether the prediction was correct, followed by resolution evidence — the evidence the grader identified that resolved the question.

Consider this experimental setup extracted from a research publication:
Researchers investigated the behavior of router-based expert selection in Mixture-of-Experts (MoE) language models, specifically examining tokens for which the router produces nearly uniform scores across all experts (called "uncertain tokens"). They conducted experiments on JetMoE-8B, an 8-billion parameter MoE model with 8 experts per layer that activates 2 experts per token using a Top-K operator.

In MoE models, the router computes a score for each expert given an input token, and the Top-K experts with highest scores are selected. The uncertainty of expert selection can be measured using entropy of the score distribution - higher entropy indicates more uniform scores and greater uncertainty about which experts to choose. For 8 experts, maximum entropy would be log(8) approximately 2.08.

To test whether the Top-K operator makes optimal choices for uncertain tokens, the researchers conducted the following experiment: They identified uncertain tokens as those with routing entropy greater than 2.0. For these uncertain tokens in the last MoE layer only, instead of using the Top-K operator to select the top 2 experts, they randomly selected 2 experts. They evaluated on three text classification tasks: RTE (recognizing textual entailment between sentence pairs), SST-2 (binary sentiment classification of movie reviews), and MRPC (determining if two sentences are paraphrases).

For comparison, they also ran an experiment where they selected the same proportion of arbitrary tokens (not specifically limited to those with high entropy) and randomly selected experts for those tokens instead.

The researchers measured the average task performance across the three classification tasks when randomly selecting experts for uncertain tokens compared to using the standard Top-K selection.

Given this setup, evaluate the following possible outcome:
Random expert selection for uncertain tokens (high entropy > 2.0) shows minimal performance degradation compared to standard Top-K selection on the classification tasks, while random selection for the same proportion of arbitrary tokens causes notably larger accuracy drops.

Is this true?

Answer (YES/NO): NO